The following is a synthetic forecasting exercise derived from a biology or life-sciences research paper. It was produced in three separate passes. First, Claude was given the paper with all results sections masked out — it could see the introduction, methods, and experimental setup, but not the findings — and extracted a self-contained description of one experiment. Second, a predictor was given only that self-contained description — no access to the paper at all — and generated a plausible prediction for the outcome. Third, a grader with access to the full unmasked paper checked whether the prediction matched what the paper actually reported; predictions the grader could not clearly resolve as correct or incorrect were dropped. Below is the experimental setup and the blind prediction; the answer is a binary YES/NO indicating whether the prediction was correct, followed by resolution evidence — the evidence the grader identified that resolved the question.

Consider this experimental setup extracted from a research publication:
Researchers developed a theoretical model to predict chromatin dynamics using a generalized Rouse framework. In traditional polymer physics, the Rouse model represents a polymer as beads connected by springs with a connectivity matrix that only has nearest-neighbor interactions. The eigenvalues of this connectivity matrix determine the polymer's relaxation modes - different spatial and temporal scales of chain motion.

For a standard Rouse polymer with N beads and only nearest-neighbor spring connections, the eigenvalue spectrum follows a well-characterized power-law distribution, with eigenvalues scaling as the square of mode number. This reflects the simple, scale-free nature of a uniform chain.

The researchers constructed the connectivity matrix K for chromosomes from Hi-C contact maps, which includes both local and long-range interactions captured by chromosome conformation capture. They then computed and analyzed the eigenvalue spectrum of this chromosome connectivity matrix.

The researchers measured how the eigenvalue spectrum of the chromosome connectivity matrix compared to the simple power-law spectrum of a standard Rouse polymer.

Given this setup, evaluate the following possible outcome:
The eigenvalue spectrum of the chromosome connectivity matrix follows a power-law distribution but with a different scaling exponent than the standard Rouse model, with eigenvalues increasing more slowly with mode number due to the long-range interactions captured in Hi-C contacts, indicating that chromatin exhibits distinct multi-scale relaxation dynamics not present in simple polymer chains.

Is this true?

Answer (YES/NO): NO